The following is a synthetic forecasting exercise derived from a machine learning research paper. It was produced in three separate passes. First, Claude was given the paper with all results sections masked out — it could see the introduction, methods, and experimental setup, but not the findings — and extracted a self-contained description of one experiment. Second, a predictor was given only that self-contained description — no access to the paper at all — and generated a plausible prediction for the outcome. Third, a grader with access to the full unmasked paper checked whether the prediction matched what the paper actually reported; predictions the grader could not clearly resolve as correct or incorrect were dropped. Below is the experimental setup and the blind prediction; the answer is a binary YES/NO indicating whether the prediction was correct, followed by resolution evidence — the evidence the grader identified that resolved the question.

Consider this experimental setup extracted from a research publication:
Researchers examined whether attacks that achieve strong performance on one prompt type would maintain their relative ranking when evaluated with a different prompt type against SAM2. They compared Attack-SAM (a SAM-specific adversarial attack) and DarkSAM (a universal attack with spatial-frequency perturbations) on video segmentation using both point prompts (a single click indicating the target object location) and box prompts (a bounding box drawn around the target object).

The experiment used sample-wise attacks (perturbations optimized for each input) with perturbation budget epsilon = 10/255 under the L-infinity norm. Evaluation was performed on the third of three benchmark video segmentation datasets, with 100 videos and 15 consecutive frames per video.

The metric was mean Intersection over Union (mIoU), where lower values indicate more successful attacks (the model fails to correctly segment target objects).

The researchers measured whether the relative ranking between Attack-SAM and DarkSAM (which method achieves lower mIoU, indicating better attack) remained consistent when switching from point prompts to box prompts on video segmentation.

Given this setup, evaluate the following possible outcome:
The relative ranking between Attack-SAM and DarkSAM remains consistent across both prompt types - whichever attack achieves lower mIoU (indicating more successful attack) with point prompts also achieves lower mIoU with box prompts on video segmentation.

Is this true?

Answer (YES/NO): YES